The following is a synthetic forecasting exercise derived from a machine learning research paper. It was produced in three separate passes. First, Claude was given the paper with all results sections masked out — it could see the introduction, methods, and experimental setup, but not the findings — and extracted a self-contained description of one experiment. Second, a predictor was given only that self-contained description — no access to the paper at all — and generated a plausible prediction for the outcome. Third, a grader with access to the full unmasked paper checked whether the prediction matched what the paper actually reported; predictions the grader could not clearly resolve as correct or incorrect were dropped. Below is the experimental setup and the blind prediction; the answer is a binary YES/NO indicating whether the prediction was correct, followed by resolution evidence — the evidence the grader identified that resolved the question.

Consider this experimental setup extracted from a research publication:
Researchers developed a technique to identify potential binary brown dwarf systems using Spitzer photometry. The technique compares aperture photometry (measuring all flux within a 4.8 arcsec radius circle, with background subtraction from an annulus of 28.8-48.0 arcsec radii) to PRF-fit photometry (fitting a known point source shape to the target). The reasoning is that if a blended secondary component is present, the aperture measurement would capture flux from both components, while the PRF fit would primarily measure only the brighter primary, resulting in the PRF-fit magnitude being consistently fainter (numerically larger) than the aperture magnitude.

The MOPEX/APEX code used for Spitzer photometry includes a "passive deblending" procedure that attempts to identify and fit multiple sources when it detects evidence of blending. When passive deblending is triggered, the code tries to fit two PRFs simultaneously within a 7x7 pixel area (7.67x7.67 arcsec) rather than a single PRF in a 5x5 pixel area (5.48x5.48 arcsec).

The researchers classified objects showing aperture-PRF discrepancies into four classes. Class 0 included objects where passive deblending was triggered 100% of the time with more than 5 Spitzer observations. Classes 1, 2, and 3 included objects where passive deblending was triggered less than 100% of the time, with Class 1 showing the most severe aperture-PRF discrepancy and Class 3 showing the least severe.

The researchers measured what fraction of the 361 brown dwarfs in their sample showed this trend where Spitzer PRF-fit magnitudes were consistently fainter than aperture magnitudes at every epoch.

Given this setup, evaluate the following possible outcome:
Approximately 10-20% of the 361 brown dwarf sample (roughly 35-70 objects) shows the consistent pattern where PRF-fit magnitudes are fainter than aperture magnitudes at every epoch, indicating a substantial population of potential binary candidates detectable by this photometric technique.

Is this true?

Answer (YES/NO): NO